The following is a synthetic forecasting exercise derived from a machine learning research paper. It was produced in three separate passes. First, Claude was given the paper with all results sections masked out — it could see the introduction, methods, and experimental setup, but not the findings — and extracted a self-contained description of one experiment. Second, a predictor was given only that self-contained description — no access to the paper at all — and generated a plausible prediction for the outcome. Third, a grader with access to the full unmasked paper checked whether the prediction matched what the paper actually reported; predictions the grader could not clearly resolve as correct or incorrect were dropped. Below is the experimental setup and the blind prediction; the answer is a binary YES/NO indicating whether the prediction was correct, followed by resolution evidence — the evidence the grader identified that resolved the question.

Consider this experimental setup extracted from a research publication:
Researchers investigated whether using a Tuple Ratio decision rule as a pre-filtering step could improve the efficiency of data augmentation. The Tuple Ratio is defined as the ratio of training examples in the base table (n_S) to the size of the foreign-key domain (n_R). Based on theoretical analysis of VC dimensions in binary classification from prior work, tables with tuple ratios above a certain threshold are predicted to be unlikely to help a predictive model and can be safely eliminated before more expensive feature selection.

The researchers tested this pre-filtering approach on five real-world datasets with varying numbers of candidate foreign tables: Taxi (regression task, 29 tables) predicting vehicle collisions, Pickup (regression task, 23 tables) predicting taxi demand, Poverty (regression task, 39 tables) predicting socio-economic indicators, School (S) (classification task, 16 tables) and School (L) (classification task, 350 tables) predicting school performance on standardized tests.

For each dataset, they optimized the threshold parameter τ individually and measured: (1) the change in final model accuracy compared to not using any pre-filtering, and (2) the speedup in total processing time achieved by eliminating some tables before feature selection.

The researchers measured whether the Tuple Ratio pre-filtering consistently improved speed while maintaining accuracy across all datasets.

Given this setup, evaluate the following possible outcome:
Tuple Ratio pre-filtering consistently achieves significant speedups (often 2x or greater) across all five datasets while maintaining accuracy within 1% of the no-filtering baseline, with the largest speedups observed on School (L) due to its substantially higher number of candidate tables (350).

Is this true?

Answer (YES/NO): NO